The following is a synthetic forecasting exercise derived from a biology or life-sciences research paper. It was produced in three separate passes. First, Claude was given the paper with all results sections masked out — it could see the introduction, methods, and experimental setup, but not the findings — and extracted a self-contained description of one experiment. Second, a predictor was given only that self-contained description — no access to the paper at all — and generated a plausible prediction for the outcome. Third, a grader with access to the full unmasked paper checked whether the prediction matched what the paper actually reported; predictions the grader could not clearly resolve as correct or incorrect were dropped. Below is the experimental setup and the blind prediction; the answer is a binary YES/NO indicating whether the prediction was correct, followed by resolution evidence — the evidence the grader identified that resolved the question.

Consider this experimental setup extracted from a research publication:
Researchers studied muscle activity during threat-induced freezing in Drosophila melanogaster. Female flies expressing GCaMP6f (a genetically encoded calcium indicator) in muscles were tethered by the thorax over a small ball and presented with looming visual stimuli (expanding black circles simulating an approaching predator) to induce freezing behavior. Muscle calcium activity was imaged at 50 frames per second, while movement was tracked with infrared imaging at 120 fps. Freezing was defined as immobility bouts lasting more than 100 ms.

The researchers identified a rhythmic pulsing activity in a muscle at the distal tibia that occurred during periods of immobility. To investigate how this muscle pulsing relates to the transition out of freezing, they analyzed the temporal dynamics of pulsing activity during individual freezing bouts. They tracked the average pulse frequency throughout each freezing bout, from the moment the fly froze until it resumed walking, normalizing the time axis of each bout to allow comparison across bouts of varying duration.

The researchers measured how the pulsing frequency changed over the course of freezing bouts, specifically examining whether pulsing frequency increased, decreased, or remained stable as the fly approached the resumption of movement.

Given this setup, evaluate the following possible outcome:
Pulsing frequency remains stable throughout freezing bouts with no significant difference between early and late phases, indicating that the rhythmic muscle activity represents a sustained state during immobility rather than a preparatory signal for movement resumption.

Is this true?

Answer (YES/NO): NO